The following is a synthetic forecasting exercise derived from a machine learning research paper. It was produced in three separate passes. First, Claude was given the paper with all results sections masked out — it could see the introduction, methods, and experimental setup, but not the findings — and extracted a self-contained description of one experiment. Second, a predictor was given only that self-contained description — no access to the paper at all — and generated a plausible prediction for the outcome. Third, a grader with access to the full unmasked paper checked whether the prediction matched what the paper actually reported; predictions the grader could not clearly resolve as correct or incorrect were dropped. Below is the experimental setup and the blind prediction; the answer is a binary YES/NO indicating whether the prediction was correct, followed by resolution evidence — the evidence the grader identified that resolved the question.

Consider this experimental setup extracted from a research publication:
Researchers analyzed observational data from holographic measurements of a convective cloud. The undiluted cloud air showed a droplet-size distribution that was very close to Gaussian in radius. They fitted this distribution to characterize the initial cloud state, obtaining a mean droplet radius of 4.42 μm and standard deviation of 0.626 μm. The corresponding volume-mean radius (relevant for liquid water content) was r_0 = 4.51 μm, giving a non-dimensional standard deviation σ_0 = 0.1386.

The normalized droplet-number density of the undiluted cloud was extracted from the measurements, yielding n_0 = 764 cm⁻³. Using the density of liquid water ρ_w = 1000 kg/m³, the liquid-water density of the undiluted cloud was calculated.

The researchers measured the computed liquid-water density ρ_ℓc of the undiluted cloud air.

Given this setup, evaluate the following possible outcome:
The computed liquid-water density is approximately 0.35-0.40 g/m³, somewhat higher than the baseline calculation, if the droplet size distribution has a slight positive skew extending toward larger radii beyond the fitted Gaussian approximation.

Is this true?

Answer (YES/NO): NO